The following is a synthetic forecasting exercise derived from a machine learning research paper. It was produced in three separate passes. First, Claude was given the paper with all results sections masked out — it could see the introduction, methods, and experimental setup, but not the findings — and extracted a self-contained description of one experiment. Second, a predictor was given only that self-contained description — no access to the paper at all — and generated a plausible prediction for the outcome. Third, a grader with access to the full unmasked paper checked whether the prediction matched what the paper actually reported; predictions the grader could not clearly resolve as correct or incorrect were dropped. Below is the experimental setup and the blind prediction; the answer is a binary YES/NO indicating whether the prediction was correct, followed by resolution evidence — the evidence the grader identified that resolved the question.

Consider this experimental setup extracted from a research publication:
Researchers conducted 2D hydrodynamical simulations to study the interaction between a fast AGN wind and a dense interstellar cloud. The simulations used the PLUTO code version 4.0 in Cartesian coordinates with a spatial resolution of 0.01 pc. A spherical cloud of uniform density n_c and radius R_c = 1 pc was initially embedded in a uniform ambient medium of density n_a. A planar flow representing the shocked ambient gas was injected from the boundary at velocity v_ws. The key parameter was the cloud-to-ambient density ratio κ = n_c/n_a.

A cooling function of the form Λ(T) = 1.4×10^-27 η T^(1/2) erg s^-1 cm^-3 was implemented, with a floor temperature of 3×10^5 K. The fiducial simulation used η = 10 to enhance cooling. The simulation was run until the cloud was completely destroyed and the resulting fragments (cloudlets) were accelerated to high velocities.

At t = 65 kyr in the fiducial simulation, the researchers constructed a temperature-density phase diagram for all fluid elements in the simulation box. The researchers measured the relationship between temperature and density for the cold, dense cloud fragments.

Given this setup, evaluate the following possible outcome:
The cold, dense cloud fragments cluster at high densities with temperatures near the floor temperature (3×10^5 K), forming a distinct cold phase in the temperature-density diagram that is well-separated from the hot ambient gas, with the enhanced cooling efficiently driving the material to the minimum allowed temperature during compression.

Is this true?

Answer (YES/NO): NO